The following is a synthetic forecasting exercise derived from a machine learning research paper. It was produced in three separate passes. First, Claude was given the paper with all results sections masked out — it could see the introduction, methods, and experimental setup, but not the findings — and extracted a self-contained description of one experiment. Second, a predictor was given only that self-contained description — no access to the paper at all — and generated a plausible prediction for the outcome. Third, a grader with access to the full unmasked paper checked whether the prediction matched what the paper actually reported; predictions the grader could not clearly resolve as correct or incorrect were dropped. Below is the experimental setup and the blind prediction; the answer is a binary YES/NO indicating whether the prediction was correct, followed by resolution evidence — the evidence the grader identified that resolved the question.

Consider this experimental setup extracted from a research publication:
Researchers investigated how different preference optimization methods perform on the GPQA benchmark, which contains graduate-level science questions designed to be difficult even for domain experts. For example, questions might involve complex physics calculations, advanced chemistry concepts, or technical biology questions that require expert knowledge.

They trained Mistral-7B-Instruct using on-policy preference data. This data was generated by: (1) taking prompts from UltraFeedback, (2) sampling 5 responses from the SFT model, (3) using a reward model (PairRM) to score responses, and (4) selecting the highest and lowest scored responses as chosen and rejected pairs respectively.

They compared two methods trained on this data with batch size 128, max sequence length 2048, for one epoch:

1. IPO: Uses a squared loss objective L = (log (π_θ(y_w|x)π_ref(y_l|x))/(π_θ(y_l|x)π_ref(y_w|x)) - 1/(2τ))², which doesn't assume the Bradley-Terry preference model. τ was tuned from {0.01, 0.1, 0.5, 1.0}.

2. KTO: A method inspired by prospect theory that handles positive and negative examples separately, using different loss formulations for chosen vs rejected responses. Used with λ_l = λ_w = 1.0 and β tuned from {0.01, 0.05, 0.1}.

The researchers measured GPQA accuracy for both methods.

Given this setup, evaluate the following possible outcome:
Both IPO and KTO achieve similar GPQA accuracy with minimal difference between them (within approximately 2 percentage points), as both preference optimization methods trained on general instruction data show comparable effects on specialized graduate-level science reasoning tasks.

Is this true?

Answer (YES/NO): YES